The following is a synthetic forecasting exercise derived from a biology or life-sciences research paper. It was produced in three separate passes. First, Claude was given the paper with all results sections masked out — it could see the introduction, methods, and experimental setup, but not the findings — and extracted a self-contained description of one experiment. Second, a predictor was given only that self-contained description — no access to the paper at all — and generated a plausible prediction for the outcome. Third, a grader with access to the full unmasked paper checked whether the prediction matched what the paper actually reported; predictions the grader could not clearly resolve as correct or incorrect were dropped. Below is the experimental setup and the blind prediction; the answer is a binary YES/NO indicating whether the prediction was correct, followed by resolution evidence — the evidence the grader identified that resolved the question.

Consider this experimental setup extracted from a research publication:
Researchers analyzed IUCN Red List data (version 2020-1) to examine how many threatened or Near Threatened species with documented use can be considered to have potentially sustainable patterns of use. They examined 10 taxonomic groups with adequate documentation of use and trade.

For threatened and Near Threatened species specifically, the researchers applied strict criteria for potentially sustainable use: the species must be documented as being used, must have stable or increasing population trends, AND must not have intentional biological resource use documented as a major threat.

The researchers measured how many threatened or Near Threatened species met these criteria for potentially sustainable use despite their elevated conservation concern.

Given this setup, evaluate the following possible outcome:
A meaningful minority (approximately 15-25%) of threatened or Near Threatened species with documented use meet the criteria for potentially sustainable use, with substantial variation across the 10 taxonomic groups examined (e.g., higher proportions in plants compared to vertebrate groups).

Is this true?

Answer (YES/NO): NO